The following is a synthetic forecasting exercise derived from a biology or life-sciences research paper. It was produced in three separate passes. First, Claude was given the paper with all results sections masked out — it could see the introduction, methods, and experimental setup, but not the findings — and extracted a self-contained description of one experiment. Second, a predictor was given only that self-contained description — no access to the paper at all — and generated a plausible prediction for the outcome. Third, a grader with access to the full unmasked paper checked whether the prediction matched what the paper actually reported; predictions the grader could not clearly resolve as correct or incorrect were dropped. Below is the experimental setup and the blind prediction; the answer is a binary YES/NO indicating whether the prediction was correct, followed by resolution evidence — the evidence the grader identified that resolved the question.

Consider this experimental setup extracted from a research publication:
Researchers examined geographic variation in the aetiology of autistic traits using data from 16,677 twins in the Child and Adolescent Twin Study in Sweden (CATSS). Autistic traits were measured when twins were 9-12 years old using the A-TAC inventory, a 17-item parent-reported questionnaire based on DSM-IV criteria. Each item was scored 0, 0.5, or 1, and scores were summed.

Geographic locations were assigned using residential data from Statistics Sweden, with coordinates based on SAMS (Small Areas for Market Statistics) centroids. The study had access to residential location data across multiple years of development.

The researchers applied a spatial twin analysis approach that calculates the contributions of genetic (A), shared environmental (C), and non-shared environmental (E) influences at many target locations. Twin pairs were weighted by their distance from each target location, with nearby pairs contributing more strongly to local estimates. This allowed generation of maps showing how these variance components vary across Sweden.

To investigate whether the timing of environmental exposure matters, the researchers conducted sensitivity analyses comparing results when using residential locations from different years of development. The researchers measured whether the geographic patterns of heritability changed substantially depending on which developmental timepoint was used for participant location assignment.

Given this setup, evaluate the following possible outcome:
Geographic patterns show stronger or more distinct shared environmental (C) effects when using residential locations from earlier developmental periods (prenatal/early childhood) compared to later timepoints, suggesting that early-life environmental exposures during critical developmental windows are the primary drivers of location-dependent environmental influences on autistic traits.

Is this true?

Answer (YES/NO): NO